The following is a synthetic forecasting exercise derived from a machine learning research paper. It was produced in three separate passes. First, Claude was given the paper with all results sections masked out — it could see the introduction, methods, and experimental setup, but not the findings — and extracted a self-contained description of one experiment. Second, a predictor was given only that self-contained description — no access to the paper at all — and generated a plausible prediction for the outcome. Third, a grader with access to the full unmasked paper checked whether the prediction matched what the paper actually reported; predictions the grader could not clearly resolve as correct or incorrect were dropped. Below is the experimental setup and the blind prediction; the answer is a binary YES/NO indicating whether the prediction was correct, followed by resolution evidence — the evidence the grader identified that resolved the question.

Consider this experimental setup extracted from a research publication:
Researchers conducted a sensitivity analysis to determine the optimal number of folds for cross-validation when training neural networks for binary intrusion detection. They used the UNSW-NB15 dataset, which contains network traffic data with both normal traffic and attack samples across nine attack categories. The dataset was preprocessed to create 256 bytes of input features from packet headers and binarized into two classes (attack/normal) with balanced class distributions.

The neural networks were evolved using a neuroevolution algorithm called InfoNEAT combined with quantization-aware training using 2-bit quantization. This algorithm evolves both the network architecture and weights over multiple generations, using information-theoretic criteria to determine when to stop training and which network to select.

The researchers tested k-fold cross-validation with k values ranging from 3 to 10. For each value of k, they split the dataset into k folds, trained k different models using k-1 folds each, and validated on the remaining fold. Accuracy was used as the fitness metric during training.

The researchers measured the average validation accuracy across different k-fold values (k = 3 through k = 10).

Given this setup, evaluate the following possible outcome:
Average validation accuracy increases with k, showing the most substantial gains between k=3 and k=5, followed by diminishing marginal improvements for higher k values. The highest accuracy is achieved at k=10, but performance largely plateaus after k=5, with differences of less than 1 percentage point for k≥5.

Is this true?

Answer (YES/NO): NO